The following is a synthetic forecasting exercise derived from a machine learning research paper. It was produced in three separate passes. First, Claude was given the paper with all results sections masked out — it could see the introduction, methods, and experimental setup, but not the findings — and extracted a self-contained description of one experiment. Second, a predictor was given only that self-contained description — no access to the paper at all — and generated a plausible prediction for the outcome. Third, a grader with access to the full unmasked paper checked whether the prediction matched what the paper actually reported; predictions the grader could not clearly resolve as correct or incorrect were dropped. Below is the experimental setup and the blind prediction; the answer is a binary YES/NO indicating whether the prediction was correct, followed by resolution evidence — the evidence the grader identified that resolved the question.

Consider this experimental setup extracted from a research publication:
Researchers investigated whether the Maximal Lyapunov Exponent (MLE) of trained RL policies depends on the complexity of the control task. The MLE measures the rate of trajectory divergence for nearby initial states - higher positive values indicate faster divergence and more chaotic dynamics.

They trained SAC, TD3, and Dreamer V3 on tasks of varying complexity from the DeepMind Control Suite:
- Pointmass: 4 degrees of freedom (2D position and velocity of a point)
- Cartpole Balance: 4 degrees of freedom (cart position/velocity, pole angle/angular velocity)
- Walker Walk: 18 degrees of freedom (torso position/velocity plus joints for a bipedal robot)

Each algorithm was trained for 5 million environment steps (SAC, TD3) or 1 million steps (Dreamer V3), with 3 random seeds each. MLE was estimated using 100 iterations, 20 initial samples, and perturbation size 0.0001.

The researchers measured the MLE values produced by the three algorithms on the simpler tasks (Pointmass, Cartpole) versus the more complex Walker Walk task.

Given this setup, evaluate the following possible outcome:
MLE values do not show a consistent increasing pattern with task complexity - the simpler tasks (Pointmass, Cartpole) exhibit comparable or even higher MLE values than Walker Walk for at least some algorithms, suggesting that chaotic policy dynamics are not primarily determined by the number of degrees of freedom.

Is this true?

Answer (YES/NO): NO